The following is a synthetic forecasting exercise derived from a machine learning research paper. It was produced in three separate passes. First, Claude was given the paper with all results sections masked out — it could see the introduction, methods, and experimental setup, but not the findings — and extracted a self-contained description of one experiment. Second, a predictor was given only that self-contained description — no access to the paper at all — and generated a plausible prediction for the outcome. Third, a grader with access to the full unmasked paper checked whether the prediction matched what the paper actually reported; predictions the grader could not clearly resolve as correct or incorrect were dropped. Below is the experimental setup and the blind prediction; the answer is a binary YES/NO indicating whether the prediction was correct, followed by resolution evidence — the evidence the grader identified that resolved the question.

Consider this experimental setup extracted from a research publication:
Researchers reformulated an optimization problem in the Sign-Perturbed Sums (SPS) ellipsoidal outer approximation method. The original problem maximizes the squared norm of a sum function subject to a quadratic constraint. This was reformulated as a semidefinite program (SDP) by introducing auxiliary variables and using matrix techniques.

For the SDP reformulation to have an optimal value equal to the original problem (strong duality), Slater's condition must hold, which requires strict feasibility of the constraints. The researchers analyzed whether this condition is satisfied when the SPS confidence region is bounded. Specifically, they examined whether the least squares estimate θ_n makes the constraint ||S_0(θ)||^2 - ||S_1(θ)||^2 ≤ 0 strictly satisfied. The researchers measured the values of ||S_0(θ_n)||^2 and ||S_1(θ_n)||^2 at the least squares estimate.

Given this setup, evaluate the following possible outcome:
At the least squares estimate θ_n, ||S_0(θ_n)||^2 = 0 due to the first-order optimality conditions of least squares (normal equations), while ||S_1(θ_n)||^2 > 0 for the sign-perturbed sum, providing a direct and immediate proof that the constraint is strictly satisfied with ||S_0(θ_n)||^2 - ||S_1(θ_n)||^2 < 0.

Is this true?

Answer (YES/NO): YES